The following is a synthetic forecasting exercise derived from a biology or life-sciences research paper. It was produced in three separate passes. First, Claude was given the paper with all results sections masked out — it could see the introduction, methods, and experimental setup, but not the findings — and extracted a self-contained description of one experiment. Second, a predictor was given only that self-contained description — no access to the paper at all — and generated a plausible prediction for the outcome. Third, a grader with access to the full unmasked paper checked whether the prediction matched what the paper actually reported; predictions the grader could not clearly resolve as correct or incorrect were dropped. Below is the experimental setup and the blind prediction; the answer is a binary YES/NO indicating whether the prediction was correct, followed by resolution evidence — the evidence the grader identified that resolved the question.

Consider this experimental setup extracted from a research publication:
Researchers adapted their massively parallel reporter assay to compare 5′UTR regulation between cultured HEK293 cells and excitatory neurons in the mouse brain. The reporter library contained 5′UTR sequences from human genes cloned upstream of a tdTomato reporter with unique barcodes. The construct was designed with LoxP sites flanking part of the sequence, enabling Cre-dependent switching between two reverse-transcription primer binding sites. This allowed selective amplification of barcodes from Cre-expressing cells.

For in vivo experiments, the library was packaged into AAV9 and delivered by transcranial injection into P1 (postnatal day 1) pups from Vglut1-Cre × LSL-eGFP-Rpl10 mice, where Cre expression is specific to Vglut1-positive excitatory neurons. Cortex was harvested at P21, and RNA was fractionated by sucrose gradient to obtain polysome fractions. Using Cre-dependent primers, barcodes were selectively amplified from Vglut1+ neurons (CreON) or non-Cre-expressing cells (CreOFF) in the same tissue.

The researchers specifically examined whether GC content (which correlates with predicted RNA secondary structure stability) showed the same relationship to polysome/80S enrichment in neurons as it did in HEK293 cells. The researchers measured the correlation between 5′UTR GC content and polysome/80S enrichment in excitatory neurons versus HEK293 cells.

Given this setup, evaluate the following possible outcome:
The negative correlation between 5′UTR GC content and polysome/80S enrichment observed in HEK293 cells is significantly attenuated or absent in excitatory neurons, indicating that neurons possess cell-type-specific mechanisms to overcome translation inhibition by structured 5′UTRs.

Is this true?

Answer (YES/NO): YES